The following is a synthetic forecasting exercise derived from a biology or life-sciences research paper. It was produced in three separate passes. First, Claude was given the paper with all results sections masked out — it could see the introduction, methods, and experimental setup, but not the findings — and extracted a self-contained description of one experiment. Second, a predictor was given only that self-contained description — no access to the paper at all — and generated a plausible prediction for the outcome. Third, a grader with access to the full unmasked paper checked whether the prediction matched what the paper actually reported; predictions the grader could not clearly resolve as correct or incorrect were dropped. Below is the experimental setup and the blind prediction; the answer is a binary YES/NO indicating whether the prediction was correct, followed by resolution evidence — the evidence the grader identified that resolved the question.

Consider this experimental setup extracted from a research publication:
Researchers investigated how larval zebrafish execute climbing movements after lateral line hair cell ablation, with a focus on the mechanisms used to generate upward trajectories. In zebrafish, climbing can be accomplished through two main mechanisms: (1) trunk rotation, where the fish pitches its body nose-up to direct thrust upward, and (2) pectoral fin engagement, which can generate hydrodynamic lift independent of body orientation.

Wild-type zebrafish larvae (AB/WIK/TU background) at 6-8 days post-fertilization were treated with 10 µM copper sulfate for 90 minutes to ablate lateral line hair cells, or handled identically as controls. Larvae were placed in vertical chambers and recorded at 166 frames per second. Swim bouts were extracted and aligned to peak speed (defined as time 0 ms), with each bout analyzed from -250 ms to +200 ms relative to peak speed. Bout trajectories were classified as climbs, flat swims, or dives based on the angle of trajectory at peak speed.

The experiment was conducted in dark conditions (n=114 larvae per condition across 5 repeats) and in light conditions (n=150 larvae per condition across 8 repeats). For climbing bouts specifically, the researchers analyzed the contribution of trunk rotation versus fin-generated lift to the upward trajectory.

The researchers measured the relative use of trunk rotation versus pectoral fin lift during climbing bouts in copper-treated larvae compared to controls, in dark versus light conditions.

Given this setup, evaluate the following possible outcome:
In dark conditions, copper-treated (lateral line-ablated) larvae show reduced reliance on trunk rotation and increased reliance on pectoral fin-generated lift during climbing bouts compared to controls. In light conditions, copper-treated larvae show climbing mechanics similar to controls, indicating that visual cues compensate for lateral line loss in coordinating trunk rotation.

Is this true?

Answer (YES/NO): NO